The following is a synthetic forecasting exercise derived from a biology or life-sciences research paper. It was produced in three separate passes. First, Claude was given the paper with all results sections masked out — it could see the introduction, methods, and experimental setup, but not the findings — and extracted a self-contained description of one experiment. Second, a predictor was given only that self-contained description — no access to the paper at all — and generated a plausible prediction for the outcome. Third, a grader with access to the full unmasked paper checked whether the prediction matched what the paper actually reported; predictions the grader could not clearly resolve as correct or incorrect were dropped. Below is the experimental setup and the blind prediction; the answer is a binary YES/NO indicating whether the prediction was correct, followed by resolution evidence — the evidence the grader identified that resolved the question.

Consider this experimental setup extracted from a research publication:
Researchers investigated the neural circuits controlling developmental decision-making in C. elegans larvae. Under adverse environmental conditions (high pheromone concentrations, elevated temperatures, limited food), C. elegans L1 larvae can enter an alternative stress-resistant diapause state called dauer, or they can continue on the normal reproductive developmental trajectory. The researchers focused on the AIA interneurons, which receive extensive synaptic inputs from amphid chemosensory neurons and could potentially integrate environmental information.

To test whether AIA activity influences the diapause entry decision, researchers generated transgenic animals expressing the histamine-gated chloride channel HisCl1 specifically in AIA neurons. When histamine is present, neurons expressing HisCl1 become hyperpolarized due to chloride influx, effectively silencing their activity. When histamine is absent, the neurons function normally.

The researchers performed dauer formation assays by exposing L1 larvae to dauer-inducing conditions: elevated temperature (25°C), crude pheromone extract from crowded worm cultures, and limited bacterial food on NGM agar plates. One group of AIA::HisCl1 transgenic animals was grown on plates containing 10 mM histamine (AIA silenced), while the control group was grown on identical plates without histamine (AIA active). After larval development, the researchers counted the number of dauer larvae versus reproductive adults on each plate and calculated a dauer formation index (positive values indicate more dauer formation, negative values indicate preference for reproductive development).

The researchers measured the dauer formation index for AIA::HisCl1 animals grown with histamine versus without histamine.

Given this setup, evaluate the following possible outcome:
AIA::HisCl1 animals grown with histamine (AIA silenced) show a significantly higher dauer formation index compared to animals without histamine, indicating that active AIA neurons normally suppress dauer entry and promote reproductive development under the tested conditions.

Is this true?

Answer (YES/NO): YES